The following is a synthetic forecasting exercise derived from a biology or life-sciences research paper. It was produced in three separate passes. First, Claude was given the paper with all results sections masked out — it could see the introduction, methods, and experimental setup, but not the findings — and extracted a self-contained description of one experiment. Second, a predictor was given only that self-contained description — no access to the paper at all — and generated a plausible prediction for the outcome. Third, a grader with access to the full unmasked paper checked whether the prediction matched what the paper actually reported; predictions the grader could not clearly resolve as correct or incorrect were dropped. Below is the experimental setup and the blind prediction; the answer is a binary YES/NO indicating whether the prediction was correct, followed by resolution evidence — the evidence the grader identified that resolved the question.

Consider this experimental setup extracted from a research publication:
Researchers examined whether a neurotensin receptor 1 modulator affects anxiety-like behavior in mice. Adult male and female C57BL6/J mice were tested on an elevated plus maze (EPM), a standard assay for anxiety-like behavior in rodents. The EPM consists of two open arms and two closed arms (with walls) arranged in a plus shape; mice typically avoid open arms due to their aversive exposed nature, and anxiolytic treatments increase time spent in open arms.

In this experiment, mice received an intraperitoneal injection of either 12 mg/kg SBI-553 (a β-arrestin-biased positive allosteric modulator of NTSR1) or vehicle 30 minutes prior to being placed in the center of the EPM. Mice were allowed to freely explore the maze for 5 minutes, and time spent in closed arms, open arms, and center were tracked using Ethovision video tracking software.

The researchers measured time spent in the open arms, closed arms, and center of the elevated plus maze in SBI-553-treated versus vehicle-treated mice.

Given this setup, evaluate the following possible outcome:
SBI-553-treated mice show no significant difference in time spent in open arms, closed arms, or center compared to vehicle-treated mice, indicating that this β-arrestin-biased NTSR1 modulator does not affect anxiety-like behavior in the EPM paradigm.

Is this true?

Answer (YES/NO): YES